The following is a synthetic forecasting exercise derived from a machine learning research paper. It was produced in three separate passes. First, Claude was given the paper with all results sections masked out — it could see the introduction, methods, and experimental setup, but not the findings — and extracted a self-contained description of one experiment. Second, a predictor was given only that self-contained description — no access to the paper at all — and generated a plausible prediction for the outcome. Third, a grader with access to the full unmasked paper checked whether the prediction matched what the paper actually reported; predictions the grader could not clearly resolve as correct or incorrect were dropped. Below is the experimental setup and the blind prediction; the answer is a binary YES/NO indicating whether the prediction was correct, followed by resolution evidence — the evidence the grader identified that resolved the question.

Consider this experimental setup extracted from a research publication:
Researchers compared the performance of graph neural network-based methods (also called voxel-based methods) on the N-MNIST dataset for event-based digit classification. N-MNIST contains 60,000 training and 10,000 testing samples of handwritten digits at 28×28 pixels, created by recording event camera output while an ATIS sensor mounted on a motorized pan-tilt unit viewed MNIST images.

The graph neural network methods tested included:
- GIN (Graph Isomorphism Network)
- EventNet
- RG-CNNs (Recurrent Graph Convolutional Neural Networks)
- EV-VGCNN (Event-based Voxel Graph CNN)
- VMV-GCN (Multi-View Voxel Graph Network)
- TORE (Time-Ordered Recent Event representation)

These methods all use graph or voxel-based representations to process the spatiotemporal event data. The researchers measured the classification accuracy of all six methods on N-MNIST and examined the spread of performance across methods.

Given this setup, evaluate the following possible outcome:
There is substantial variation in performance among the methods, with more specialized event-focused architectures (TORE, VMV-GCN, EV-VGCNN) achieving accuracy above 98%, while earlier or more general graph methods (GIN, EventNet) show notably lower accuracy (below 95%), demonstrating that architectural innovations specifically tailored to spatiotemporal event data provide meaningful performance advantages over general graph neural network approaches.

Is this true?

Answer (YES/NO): YES